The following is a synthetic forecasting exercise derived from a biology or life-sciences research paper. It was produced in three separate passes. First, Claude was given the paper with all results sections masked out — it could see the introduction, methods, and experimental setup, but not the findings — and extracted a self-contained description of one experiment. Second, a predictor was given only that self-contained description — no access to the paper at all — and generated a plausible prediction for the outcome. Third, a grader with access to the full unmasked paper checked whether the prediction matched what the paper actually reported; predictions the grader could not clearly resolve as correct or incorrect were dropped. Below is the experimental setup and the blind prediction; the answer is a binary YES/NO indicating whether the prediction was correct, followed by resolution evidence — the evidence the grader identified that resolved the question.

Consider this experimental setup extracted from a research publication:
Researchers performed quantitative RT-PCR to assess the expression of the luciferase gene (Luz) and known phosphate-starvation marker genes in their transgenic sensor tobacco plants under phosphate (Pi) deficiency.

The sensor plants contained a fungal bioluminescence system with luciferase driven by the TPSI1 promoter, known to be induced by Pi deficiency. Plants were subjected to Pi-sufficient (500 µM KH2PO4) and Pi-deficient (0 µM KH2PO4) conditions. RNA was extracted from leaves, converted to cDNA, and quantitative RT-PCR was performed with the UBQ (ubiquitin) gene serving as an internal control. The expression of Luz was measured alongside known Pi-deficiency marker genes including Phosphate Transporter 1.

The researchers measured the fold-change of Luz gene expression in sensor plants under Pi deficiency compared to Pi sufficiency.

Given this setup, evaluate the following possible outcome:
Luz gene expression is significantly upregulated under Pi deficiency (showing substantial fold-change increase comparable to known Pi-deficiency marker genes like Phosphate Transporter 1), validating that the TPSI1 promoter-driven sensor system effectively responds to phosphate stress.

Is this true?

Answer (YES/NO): YES